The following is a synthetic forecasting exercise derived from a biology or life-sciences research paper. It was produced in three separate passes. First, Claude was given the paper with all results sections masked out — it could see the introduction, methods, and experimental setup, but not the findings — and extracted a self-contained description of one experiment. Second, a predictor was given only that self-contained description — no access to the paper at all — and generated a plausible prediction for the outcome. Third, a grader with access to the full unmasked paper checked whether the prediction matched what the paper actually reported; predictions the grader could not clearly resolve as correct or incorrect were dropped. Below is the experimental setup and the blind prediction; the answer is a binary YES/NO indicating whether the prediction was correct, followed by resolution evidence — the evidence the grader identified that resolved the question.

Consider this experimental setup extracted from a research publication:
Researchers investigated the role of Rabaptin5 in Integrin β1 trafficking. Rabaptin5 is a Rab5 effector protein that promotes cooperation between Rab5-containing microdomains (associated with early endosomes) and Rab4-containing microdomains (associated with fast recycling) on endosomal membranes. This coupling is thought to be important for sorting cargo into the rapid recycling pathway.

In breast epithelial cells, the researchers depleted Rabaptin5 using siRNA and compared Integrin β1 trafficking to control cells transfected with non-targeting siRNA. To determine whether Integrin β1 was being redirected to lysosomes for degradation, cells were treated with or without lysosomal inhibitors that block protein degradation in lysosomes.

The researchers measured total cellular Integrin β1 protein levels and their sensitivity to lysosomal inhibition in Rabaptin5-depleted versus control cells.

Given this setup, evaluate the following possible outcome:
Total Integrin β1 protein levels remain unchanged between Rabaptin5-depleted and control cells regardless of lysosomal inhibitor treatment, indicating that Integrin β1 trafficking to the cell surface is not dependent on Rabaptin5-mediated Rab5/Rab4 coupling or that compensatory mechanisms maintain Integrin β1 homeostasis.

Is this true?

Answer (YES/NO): NO